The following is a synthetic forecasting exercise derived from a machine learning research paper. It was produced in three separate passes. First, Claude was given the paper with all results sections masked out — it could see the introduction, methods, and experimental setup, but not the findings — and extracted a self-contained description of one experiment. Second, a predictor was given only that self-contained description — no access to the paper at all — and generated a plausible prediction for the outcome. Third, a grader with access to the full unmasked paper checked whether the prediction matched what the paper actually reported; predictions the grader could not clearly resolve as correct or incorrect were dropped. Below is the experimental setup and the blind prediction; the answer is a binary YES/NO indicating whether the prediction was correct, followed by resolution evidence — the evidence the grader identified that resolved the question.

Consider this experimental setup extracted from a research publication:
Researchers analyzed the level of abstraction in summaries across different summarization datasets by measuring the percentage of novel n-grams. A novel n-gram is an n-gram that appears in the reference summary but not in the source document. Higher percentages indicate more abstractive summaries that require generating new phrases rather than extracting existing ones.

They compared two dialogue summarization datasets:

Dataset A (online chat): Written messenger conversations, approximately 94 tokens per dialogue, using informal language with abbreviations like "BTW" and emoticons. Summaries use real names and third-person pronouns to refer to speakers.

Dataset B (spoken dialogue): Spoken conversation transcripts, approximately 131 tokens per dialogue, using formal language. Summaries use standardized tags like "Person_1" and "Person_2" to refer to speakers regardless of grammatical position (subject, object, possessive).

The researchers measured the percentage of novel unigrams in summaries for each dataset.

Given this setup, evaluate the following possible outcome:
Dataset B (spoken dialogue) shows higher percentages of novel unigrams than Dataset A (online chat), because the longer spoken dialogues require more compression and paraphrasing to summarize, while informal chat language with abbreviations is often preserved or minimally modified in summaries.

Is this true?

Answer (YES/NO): NO